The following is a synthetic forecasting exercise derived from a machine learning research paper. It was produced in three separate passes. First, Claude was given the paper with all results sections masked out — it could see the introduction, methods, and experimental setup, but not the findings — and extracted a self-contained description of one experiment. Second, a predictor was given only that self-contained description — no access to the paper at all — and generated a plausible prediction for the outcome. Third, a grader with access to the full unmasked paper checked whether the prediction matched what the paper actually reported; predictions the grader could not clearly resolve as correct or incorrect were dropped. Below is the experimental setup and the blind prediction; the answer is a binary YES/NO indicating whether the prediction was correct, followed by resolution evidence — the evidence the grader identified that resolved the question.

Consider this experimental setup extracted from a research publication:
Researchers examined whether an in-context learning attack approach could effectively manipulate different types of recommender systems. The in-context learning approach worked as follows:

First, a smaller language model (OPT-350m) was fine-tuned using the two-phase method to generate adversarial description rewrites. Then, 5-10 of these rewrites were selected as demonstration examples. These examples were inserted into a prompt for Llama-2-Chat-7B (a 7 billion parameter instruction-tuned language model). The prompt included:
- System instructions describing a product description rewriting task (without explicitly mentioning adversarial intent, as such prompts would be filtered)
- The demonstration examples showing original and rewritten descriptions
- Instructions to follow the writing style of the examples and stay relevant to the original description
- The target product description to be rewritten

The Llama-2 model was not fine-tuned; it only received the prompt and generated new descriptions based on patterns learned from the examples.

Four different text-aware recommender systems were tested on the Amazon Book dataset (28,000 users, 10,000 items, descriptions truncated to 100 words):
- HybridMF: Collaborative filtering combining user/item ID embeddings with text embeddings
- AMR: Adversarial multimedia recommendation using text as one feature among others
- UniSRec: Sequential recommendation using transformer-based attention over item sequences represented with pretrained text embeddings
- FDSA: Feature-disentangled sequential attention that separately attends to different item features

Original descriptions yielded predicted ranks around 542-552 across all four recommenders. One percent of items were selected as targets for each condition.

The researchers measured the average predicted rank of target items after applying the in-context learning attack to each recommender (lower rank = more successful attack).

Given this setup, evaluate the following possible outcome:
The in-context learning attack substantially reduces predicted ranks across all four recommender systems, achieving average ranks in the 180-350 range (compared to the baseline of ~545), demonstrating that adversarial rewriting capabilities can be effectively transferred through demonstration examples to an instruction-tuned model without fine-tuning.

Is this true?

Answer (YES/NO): NO